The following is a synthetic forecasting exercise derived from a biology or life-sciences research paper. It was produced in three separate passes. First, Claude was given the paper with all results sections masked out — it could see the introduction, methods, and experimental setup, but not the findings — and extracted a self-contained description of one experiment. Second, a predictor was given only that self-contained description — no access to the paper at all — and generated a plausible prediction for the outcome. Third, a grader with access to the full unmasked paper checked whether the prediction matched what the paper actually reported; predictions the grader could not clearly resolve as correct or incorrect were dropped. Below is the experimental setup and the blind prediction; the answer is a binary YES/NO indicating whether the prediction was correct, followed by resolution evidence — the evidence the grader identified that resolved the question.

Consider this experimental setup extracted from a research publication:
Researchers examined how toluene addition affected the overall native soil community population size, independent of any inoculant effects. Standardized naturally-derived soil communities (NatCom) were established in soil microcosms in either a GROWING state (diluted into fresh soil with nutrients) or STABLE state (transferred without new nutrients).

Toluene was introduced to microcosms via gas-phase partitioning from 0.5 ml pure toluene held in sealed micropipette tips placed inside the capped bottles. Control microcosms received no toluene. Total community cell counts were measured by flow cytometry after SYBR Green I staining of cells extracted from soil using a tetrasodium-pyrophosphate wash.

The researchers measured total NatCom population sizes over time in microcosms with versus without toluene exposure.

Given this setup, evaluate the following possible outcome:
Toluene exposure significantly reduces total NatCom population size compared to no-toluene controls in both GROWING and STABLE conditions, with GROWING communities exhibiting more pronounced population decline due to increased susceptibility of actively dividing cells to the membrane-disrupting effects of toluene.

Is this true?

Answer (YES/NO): NO